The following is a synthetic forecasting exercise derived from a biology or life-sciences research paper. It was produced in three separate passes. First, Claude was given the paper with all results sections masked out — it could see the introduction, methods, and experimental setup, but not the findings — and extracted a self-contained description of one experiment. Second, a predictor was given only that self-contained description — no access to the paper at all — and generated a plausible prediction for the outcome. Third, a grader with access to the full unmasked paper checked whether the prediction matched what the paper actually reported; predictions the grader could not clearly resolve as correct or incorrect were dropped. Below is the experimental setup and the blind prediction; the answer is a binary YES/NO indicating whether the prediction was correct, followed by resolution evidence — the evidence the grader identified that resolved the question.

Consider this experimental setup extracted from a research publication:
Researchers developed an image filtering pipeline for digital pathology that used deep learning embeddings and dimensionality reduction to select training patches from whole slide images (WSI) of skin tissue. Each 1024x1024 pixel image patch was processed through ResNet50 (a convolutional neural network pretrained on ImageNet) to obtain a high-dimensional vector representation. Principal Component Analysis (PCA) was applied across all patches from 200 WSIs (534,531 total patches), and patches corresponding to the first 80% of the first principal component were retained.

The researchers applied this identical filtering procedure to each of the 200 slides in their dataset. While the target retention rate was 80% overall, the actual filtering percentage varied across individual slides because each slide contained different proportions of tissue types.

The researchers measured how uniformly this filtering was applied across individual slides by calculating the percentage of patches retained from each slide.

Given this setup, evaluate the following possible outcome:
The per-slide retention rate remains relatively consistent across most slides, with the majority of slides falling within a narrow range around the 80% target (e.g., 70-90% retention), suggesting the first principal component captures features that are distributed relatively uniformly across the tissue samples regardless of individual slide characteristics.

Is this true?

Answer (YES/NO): NO